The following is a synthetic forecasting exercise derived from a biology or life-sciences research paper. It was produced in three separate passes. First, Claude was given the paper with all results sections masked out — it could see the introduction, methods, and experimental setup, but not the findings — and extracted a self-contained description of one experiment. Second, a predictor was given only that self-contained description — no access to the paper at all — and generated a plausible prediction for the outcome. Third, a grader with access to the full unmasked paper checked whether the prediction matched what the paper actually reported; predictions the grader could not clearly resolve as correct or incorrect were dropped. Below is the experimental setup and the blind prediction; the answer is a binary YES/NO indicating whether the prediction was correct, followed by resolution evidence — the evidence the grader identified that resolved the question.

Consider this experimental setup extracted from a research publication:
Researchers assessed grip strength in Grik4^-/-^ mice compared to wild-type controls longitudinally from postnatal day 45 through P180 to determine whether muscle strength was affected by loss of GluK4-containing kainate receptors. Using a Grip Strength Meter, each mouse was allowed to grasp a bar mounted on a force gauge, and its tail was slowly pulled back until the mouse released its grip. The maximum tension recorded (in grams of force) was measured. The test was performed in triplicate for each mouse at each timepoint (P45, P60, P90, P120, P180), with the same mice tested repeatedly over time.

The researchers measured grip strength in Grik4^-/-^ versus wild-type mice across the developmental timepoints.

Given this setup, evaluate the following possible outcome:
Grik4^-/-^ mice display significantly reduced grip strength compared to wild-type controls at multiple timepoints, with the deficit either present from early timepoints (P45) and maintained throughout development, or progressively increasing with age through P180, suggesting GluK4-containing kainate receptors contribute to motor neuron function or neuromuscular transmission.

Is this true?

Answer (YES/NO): NO